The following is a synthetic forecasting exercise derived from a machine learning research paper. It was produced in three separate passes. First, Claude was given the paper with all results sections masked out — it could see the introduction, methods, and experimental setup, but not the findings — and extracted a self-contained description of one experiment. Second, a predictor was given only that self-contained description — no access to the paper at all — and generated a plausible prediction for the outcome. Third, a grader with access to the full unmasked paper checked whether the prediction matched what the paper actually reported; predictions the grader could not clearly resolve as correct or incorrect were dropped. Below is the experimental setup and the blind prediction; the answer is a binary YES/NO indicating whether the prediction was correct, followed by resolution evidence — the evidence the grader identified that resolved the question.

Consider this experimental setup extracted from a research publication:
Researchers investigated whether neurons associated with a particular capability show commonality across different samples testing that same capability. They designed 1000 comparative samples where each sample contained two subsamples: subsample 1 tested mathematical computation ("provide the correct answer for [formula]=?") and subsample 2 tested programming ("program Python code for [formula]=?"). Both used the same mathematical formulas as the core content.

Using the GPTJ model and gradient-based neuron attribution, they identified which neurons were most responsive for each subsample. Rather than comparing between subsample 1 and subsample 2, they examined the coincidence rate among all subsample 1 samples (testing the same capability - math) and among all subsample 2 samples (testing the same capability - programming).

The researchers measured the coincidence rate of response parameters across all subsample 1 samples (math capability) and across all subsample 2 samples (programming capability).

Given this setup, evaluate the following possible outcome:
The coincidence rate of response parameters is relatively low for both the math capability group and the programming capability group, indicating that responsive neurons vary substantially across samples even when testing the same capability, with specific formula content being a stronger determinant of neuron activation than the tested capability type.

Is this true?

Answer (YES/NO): YES